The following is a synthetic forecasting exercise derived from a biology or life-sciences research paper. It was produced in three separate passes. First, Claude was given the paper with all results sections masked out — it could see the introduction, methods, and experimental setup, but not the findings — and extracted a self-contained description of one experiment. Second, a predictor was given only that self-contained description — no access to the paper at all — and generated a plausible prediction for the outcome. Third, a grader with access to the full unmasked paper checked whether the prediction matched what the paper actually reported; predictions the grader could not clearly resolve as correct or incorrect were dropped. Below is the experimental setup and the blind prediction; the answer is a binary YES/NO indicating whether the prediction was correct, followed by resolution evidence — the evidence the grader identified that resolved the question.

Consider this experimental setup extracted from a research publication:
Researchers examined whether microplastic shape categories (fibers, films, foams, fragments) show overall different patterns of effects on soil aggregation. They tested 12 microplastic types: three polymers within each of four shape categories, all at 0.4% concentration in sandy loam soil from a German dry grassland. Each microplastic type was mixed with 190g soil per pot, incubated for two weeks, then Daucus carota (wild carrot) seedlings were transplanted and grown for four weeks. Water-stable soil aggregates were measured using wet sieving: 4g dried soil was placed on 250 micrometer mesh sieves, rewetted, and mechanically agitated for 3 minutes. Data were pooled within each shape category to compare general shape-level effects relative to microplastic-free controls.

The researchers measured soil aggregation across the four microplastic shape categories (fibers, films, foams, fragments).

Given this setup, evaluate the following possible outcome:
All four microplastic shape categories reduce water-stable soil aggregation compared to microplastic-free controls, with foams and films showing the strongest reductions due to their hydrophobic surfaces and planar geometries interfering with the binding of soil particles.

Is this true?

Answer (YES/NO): NO